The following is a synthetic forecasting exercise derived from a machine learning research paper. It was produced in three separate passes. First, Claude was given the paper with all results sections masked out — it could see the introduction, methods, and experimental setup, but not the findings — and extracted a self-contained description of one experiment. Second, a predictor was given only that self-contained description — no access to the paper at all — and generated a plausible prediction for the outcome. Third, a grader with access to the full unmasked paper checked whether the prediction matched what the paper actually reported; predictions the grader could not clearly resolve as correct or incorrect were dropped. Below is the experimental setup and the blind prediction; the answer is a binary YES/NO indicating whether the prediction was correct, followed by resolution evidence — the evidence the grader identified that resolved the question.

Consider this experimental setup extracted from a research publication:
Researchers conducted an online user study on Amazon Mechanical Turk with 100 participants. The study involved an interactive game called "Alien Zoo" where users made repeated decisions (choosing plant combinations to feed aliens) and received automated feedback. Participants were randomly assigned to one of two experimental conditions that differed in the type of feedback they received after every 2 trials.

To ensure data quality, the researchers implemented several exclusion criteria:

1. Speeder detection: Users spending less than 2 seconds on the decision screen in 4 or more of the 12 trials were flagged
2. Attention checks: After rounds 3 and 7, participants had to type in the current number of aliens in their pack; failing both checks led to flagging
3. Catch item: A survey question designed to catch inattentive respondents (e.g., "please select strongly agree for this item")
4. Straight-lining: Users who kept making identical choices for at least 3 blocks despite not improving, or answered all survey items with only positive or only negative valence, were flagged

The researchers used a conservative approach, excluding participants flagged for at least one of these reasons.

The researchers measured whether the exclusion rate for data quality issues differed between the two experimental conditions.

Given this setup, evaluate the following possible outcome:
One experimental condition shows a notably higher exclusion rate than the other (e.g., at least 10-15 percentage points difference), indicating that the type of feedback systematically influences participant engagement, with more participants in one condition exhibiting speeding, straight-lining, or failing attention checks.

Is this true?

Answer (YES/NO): YES